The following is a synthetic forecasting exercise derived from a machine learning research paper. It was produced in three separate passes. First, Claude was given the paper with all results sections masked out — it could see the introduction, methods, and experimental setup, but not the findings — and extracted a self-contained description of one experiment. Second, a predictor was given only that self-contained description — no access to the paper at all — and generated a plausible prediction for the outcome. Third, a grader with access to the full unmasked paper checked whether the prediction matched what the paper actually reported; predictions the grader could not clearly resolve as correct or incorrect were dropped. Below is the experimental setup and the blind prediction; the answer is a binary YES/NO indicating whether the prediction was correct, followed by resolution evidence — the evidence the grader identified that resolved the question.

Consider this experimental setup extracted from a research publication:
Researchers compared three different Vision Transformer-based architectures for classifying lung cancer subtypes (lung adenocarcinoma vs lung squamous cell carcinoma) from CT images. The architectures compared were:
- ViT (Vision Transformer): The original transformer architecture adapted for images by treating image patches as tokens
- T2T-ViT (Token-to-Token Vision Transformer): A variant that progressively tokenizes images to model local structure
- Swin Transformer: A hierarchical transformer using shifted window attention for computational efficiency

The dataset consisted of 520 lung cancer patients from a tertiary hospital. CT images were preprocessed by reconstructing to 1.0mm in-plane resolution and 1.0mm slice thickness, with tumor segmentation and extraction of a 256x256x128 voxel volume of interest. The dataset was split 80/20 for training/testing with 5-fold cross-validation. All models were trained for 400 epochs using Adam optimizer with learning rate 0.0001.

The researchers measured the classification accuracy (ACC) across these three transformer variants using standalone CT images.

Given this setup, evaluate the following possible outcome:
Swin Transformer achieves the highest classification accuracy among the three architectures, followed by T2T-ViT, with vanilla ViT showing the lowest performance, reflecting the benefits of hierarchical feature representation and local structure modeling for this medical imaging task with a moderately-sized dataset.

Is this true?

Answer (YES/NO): YES